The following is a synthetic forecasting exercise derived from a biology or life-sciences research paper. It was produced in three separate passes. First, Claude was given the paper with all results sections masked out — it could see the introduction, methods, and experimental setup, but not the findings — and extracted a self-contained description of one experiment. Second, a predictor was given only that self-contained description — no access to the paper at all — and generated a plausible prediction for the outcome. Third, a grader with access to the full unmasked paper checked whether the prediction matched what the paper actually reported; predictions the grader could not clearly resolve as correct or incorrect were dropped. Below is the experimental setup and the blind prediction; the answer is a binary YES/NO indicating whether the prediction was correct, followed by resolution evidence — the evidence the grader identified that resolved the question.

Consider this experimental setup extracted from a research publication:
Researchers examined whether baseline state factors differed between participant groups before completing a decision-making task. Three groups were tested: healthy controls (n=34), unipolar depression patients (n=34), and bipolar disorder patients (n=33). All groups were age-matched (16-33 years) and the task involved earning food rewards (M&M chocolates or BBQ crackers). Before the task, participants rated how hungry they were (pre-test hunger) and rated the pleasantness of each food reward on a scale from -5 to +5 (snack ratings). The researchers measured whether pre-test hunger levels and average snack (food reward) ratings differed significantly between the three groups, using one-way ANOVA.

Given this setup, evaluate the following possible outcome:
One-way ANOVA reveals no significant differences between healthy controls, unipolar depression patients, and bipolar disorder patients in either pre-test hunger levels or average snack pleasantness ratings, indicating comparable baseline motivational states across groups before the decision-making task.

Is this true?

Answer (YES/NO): YES